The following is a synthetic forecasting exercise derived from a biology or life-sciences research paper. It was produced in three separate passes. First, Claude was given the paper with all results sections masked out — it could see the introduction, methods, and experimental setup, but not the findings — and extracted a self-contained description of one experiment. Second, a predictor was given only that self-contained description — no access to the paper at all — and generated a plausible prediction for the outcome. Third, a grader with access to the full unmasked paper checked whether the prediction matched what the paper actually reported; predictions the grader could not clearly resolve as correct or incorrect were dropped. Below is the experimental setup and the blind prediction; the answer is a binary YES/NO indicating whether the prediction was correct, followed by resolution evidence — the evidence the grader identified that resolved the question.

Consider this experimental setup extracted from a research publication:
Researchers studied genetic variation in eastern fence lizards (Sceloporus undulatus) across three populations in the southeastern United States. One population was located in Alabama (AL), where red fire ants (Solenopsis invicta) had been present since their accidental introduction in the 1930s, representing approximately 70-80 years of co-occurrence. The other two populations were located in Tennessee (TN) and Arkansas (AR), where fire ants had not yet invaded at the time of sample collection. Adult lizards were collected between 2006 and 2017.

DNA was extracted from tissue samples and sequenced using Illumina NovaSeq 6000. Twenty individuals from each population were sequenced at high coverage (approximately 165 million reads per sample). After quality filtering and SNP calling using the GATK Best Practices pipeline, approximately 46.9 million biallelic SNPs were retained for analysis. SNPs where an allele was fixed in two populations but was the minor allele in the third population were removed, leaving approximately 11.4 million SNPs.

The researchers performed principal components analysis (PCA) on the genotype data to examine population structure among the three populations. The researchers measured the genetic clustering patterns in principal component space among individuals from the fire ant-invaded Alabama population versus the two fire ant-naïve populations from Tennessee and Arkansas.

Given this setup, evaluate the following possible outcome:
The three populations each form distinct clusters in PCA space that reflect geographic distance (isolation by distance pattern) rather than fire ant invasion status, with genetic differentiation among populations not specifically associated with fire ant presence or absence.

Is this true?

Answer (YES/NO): NO